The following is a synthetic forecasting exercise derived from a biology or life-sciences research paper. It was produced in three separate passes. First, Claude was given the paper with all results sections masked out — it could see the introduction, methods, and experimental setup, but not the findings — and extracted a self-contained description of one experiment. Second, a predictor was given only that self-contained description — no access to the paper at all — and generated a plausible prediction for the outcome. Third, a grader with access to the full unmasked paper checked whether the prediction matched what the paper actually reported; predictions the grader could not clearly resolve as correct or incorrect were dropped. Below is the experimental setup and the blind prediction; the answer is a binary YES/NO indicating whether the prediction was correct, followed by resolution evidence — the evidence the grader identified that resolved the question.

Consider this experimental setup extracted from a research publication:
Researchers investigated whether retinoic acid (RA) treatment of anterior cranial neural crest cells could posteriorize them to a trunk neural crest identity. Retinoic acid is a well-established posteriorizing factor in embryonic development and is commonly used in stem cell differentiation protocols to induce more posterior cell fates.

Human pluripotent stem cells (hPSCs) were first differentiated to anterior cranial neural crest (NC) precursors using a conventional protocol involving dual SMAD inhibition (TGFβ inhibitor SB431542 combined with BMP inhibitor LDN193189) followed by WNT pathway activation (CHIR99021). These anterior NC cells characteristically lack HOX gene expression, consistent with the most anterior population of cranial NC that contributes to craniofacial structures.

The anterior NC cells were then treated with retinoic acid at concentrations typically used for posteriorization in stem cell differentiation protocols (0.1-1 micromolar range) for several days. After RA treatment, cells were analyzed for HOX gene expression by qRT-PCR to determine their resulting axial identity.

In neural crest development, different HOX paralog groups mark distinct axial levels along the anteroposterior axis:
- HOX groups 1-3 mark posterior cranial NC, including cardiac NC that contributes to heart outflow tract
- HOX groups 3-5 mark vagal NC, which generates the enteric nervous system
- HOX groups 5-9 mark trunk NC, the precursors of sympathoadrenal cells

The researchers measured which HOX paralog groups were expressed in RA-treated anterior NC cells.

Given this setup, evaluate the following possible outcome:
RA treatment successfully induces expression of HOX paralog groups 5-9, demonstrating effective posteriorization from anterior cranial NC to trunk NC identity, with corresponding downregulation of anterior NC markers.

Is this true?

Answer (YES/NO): NO